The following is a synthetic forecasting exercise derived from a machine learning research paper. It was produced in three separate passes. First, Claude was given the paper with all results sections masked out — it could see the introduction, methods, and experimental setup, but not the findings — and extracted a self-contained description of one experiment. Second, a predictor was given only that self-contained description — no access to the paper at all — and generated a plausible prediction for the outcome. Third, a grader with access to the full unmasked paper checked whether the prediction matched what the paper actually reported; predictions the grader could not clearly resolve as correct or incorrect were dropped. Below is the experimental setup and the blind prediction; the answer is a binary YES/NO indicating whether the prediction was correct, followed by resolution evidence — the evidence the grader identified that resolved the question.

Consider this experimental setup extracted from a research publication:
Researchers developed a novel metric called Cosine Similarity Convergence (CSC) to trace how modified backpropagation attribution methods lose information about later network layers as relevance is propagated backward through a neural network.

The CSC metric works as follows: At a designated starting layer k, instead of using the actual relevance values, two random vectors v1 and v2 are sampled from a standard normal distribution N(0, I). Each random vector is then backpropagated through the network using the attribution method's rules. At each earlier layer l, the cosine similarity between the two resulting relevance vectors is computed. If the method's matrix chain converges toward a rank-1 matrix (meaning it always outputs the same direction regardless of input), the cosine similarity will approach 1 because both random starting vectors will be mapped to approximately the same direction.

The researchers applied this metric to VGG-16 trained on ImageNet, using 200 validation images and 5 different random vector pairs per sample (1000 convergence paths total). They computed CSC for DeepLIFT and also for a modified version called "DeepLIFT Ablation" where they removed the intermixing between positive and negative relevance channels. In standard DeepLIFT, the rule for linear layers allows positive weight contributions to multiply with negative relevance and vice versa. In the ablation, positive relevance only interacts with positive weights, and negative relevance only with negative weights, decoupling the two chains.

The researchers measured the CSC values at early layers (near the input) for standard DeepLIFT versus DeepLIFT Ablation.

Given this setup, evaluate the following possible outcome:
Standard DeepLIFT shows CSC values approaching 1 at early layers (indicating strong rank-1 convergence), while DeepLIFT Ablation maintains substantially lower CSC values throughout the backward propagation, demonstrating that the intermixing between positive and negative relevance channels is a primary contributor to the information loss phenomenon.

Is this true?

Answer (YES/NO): NO